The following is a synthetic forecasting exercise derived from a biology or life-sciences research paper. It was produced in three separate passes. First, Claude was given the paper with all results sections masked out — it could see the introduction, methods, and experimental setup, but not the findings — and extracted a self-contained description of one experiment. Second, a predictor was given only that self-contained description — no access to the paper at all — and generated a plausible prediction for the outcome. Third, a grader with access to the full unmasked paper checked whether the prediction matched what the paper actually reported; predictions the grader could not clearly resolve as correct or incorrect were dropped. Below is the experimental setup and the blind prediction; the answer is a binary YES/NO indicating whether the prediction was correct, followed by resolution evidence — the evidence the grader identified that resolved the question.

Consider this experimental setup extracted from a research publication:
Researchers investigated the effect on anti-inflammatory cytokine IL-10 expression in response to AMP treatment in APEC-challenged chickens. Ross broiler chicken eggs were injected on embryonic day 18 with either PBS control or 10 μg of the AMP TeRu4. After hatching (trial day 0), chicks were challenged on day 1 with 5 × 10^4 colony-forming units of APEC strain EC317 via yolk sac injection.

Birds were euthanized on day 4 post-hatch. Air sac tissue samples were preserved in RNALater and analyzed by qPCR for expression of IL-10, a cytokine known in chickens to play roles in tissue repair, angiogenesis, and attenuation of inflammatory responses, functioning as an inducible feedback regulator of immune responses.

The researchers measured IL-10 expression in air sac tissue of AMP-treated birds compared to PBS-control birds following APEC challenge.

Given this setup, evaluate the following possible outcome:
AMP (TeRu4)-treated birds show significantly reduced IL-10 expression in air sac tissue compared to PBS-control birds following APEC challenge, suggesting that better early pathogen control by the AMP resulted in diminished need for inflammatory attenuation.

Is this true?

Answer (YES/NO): NO